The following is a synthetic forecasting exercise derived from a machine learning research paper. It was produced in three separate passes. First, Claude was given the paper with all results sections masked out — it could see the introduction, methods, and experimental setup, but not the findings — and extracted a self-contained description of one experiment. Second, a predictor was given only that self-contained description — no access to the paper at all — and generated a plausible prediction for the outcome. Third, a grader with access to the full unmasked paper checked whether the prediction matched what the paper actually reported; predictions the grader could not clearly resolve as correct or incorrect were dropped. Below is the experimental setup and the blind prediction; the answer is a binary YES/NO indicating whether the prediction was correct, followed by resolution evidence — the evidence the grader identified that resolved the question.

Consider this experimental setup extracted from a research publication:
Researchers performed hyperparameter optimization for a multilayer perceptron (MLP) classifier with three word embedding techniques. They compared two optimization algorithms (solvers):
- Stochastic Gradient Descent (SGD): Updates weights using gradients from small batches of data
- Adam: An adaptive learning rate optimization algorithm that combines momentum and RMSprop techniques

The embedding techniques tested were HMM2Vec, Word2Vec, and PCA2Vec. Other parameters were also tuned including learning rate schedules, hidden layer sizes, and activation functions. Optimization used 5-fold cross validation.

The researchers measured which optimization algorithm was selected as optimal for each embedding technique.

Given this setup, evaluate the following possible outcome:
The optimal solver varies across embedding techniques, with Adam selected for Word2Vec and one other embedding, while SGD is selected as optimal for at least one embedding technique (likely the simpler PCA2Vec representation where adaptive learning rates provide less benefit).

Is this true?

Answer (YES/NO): YES